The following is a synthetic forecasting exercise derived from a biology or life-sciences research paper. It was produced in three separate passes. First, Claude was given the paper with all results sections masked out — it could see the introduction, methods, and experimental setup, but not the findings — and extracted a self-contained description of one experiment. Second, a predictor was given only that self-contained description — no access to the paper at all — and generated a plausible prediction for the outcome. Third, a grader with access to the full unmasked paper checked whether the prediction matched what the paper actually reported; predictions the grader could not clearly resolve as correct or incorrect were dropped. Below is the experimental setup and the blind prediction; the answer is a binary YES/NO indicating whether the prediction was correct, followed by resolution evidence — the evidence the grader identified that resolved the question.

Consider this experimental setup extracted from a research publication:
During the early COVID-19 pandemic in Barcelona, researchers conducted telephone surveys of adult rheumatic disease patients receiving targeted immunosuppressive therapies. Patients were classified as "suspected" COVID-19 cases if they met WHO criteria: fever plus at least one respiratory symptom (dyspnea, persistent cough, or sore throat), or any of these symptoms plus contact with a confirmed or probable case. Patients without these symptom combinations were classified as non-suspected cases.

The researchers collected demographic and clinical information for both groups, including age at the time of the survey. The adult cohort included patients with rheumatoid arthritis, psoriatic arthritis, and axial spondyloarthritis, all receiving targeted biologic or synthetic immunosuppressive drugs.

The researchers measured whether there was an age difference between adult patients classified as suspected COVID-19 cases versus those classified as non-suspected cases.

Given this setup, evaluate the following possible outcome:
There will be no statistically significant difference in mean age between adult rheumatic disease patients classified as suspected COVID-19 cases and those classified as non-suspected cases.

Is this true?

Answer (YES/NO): NO